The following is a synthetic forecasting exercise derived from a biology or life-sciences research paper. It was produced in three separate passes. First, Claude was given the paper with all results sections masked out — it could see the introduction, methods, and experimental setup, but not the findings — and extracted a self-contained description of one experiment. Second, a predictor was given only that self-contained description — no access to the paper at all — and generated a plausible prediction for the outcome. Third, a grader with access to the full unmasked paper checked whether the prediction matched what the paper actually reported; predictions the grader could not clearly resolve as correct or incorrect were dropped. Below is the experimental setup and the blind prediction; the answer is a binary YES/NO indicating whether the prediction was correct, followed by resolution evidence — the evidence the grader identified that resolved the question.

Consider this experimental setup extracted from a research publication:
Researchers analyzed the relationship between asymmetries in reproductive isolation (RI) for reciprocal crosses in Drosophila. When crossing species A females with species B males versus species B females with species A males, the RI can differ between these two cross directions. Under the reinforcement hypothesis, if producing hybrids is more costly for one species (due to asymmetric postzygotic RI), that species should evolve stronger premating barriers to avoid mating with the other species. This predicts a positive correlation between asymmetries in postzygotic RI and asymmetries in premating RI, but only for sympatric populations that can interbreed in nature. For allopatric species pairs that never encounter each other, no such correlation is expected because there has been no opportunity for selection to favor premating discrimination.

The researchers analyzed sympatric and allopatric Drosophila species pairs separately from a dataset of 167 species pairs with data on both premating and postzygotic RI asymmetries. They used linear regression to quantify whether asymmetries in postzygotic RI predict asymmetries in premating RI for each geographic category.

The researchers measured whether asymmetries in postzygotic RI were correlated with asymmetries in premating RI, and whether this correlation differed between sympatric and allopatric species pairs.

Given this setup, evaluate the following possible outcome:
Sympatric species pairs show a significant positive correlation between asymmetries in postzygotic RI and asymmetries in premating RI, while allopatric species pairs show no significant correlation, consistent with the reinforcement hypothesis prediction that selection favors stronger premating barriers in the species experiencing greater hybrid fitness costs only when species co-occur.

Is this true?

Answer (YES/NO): YES